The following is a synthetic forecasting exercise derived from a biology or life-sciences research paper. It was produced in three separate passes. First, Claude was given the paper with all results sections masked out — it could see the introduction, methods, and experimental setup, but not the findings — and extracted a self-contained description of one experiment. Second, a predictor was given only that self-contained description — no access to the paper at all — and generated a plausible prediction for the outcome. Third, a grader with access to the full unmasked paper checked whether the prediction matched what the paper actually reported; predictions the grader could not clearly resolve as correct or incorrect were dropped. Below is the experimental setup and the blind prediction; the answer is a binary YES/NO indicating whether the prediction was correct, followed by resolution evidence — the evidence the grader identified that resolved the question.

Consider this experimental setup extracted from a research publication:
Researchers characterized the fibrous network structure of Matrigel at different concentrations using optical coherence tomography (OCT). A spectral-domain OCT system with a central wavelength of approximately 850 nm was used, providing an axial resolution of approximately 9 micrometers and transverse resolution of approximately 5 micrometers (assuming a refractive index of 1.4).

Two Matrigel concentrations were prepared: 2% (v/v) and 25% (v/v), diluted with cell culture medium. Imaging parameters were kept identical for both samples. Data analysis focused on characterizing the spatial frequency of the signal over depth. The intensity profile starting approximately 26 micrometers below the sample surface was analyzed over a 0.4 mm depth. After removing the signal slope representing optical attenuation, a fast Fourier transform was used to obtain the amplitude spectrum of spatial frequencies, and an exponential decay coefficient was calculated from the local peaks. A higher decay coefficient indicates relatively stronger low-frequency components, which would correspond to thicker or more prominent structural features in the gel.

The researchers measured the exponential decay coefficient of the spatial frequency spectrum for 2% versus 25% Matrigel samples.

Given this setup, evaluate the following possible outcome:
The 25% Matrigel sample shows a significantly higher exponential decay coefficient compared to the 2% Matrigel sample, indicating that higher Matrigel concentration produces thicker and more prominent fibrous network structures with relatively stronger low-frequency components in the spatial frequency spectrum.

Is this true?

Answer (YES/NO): YES